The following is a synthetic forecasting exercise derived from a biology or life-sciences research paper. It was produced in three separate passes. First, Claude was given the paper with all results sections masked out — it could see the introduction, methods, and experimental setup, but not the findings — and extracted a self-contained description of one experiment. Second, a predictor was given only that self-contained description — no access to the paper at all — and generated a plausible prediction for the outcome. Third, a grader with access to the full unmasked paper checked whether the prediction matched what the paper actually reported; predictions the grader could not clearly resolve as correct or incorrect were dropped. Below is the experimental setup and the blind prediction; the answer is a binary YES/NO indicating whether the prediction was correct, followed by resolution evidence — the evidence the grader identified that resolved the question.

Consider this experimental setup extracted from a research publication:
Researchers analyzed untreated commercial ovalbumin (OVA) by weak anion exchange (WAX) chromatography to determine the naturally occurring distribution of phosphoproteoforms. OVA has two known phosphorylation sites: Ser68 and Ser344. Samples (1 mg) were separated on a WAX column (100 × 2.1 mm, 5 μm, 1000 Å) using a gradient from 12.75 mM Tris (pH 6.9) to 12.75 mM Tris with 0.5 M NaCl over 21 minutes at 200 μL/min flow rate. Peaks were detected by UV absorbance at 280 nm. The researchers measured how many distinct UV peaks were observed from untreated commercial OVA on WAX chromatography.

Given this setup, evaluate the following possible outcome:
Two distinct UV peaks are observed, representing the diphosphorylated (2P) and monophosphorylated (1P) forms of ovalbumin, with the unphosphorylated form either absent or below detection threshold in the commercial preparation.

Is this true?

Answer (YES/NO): NO